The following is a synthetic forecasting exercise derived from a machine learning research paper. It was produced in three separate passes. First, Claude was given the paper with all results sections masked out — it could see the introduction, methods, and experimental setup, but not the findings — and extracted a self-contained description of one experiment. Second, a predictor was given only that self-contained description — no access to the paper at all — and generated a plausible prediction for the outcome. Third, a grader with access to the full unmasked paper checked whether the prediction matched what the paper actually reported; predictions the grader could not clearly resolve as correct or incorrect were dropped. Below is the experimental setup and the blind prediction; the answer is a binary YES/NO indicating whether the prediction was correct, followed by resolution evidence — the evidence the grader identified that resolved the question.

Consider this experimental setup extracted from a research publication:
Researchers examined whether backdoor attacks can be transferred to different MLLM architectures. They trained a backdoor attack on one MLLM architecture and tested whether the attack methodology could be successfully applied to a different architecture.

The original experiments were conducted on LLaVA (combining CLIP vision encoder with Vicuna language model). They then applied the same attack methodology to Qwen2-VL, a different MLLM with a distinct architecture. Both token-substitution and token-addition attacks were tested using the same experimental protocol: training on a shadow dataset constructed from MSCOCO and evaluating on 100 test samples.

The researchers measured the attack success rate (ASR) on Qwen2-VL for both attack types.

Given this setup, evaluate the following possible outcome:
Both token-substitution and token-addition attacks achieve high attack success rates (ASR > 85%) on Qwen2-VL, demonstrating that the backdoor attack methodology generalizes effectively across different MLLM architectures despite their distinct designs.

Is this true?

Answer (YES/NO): YES